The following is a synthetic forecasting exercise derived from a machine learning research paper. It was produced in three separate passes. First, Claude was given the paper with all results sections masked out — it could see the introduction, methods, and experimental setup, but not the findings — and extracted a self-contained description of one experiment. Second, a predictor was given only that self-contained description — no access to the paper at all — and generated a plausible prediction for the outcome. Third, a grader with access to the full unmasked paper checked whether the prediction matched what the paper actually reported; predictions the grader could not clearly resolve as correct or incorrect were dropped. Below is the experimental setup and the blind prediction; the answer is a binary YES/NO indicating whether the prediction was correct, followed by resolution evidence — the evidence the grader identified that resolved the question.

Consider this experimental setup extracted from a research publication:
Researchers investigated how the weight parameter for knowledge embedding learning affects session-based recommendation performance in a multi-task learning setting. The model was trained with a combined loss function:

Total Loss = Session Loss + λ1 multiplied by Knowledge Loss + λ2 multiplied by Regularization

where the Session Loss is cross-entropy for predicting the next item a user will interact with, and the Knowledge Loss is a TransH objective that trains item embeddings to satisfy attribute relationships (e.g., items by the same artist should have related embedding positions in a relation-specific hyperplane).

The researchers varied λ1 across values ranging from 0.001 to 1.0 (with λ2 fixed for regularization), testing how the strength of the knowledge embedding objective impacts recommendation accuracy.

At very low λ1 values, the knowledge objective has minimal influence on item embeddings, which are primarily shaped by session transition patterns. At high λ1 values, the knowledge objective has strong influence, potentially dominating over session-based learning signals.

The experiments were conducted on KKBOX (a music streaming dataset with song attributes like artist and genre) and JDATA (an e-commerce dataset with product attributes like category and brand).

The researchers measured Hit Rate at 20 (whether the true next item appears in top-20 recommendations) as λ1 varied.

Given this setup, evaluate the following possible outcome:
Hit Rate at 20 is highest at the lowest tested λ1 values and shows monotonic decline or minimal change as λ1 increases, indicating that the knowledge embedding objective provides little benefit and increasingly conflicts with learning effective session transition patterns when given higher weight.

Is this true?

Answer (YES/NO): NO